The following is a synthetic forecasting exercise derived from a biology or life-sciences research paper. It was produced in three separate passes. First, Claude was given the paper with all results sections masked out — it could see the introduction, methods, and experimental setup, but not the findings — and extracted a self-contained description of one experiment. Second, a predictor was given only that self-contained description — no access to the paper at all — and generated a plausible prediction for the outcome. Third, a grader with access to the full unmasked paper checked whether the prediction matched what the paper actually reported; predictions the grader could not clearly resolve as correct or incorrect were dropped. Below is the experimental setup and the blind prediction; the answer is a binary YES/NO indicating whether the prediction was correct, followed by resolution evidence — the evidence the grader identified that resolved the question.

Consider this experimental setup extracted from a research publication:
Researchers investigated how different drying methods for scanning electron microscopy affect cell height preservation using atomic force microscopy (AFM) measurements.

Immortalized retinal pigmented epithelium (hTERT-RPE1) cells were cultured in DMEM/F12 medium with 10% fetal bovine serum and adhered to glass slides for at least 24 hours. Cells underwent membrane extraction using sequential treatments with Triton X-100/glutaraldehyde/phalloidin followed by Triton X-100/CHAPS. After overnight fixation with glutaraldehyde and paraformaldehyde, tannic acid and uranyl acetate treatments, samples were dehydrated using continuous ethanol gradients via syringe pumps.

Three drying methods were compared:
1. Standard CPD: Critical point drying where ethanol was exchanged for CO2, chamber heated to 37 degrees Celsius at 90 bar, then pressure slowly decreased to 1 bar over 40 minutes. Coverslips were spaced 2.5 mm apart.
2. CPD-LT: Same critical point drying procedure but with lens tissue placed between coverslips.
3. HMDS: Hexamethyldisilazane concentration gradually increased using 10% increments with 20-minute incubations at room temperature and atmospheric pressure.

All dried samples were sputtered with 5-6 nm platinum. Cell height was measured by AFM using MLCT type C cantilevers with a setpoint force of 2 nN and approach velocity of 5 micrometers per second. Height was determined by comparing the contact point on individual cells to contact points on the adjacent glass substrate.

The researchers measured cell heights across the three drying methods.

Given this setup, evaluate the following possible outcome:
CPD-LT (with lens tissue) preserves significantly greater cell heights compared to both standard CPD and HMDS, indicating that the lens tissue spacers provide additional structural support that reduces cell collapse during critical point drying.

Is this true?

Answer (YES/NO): NO